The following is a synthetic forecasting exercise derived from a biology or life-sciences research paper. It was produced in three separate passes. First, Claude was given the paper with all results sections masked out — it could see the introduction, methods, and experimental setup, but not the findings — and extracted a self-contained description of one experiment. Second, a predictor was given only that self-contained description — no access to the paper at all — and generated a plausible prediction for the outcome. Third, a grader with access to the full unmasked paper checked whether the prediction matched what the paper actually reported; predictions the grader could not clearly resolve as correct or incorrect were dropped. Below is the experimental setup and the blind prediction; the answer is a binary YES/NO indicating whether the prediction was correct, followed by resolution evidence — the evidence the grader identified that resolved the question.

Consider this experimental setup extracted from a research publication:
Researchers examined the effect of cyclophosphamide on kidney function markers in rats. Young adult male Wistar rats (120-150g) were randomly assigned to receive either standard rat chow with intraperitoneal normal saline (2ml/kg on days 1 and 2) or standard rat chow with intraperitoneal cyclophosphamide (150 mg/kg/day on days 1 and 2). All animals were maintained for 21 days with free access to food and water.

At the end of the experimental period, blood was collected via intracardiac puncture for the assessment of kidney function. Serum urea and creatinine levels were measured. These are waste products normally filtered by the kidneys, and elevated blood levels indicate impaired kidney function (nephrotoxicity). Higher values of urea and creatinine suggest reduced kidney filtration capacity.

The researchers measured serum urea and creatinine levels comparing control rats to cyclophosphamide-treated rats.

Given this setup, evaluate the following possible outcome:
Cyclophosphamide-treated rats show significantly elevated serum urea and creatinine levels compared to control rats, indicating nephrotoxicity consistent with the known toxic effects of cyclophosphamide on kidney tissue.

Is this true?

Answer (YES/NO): YES